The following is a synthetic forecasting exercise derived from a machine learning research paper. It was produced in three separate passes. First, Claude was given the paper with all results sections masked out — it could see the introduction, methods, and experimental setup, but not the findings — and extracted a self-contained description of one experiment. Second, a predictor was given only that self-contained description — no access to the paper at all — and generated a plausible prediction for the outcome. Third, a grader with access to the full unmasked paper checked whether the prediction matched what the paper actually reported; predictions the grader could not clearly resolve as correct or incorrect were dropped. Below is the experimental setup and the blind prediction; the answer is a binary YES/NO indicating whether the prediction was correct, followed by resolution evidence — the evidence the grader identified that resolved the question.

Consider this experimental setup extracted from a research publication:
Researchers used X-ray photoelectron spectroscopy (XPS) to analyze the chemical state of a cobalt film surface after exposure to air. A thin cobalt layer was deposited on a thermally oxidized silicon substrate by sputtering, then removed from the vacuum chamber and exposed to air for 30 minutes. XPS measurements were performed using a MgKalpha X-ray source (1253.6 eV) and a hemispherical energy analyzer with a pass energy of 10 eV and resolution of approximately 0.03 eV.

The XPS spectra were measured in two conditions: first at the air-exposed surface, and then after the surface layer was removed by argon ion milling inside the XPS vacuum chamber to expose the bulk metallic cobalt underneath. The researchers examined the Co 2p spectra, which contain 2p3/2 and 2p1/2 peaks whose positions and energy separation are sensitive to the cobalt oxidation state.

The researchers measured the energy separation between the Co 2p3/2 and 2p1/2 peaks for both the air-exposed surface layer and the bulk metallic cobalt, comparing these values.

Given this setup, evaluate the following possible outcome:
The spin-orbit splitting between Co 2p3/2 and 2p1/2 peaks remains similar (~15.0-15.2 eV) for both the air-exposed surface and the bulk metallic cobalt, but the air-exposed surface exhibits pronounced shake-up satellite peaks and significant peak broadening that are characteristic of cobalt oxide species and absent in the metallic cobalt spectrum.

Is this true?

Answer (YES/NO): NO